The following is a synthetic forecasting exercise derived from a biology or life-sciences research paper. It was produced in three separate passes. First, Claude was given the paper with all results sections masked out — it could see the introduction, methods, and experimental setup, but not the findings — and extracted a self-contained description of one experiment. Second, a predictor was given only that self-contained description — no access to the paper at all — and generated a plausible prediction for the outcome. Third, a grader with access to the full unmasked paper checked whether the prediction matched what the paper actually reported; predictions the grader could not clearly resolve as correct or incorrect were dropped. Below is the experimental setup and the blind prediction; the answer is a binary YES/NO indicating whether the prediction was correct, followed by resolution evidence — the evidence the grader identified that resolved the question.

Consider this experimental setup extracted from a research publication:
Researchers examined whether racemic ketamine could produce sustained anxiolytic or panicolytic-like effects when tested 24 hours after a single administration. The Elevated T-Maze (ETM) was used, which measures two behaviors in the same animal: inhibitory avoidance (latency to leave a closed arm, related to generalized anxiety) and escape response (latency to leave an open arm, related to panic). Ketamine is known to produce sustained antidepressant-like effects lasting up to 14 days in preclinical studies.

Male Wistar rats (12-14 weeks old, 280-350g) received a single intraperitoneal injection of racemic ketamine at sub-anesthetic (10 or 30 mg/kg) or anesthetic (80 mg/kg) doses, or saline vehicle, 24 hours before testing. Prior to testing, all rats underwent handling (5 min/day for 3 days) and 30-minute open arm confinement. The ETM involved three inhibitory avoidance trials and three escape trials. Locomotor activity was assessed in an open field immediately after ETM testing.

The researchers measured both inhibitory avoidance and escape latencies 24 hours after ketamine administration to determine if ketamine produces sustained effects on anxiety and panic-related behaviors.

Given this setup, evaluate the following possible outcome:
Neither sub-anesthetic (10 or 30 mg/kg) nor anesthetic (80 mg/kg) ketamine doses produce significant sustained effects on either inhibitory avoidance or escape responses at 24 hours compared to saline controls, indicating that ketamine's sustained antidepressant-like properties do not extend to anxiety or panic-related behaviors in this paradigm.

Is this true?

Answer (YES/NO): YES